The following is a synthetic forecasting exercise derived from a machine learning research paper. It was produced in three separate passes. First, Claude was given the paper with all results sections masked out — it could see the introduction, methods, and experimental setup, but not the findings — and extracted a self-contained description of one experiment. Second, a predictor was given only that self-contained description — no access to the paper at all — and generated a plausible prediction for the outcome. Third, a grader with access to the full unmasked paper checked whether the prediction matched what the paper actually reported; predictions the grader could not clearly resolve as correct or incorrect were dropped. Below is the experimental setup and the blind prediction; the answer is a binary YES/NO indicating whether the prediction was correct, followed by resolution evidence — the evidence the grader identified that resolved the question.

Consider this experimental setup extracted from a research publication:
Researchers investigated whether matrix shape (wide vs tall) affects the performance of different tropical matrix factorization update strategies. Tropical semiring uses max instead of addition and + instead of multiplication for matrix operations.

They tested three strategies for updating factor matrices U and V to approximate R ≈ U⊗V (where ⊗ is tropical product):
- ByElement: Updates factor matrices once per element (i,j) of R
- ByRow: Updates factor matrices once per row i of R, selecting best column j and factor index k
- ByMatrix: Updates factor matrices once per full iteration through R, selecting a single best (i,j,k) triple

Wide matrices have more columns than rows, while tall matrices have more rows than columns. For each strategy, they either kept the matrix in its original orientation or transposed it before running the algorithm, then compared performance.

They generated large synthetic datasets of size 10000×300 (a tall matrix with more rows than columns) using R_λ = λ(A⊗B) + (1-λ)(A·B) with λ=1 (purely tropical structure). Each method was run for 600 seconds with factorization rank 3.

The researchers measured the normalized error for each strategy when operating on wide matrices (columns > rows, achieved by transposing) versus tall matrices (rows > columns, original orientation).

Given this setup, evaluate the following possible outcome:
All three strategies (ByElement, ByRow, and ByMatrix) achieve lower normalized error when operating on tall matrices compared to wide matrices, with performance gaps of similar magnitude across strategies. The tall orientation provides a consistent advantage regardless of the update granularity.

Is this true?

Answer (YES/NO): NO